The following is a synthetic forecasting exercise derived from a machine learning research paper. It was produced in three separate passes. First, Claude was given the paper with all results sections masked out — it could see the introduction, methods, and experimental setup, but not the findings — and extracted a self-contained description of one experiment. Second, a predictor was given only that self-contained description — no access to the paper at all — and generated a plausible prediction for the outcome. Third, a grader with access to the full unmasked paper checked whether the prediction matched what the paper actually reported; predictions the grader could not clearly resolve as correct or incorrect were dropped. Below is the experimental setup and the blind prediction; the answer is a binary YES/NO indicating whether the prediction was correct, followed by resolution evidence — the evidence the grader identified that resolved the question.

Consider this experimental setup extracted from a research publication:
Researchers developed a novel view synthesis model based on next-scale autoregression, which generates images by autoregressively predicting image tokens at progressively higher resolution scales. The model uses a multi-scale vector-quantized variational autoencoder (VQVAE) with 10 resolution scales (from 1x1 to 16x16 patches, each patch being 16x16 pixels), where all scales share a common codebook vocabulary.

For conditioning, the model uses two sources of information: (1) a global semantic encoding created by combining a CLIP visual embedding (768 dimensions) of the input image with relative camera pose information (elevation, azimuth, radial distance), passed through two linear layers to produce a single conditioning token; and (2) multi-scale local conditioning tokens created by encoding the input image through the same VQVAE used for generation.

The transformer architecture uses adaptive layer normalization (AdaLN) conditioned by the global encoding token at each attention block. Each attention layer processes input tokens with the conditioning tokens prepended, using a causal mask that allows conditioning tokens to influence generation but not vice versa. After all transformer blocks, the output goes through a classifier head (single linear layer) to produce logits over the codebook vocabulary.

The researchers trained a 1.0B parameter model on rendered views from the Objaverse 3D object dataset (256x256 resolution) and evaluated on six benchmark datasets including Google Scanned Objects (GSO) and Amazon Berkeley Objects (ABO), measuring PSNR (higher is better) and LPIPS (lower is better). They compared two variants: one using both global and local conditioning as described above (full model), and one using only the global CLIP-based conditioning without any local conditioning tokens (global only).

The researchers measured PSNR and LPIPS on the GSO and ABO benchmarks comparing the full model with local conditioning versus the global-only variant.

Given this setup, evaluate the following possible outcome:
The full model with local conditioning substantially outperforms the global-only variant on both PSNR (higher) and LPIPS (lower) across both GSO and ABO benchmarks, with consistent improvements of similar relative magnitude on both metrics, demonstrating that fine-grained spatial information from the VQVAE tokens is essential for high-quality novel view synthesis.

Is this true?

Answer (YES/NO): NO